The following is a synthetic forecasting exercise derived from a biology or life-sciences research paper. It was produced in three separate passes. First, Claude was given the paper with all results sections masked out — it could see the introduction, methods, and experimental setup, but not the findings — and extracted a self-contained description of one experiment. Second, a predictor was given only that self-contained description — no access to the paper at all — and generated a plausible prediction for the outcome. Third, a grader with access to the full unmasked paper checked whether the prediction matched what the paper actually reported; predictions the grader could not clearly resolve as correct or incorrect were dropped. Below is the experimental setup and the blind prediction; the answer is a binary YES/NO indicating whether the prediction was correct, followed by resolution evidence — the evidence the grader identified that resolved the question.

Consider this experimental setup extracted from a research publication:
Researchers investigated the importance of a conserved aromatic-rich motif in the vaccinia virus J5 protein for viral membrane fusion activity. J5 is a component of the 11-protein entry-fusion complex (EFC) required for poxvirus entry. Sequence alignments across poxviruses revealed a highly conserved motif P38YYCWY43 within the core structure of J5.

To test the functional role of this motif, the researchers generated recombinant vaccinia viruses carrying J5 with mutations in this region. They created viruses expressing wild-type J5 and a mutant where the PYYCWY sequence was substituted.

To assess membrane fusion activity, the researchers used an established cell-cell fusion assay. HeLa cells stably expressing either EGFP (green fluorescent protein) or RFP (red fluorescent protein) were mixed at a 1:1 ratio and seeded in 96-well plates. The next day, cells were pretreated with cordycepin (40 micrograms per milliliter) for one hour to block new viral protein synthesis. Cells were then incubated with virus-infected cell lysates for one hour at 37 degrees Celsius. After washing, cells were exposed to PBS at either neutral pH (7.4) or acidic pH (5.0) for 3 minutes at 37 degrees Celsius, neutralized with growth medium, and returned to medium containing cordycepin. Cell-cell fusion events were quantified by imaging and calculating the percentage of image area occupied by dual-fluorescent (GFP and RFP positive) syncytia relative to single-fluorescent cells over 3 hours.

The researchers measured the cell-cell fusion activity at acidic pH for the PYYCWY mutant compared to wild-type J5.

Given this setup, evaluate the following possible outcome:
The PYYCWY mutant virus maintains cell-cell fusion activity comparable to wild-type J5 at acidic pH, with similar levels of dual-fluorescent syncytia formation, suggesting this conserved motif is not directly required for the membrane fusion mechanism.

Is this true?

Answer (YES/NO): NO